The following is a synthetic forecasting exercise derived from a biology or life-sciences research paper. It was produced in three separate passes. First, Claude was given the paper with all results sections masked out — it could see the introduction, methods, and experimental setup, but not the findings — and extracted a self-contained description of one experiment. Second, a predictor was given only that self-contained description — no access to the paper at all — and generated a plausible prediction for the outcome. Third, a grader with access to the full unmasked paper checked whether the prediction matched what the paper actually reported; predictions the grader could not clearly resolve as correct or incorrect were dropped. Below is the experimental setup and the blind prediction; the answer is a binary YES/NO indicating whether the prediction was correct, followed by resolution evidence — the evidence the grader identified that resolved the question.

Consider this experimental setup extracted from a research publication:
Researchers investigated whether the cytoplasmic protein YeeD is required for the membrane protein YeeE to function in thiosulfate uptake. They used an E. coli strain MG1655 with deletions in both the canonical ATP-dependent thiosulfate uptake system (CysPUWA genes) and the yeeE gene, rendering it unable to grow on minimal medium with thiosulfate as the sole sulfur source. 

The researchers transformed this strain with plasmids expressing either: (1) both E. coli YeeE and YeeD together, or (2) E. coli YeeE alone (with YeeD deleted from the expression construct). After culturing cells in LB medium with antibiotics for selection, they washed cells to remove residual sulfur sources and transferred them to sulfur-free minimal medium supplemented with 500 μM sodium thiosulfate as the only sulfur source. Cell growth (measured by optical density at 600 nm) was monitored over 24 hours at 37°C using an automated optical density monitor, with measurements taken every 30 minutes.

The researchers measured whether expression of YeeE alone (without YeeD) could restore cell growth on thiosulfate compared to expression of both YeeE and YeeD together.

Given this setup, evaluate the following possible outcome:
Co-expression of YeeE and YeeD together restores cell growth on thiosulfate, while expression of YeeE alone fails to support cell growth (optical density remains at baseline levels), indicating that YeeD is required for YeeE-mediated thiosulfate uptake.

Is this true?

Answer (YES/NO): YES